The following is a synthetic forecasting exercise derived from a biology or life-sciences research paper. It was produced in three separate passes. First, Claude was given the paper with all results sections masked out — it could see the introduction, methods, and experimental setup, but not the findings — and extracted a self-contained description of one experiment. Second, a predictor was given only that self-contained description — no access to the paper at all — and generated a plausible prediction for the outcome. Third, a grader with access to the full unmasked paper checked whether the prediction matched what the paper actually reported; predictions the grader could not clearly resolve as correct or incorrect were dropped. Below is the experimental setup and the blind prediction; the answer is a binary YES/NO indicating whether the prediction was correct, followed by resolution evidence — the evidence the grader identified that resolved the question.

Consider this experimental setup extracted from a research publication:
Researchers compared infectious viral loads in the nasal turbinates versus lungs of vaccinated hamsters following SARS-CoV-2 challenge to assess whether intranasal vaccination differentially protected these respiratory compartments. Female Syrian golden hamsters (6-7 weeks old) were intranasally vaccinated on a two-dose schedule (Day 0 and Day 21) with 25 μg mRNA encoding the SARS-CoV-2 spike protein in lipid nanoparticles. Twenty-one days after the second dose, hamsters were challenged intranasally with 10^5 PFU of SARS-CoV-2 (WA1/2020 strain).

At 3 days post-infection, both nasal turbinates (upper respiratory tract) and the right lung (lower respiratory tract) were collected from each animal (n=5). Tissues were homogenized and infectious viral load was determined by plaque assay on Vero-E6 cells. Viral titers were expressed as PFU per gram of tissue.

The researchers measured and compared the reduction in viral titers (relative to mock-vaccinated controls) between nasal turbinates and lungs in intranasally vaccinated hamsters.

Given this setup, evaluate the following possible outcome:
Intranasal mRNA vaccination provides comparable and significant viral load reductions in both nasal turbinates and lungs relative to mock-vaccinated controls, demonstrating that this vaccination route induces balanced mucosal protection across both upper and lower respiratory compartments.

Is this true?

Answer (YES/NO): NO